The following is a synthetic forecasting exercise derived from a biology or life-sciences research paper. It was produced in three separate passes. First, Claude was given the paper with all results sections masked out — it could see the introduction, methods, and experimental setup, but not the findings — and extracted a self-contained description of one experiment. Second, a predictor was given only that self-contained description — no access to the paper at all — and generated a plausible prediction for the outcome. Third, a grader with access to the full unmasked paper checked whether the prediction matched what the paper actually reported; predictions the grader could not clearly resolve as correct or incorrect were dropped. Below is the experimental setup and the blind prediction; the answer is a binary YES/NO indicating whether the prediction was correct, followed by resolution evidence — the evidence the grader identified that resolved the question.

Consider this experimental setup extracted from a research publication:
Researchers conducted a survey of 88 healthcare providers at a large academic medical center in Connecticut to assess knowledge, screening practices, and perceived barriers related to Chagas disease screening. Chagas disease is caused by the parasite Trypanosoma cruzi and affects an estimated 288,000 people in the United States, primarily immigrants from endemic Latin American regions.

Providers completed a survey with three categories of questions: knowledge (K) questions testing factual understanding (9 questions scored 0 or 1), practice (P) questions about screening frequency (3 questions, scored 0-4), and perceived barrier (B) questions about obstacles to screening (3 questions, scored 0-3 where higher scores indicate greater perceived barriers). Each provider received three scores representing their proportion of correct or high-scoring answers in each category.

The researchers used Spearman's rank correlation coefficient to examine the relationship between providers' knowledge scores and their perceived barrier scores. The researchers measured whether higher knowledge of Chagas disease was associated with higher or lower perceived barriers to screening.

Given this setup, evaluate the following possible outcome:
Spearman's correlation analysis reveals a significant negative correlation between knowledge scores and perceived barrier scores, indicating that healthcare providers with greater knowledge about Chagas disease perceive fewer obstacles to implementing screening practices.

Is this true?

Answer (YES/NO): YES